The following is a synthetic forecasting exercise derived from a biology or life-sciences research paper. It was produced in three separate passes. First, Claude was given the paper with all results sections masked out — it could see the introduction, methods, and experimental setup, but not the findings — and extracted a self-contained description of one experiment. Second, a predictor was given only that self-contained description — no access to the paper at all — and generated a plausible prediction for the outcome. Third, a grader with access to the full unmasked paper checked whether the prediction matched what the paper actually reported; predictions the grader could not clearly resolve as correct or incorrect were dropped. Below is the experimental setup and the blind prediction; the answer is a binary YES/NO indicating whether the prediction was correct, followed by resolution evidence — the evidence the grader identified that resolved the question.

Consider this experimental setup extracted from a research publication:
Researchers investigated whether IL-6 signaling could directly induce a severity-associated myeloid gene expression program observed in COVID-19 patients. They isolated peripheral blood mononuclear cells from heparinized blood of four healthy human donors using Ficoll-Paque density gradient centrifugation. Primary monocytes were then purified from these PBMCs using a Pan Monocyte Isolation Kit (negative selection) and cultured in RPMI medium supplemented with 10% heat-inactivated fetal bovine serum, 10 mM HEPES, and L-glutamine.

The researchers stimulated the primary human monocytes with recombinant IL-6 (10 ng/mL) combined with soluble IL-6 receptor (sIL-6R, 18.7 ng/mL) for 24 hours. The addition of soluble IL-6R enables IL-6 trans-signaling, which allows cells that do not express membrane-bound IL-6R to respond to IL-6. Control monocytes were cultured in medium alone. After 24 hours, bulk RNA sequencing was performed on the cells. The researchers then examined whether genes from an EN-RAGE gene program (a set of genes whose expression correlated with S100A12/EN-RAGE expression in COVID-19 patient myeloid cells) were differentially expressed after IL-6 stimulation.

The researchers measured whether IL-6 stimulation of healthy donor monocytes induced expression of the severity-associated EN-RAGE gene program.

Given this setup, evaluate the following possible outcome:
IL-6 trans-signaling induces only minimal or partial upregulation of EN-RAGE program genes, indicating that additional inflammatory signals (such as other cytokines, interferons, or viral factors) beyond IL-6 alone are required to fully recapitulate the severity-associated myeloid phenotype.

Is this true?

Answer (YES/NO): YES